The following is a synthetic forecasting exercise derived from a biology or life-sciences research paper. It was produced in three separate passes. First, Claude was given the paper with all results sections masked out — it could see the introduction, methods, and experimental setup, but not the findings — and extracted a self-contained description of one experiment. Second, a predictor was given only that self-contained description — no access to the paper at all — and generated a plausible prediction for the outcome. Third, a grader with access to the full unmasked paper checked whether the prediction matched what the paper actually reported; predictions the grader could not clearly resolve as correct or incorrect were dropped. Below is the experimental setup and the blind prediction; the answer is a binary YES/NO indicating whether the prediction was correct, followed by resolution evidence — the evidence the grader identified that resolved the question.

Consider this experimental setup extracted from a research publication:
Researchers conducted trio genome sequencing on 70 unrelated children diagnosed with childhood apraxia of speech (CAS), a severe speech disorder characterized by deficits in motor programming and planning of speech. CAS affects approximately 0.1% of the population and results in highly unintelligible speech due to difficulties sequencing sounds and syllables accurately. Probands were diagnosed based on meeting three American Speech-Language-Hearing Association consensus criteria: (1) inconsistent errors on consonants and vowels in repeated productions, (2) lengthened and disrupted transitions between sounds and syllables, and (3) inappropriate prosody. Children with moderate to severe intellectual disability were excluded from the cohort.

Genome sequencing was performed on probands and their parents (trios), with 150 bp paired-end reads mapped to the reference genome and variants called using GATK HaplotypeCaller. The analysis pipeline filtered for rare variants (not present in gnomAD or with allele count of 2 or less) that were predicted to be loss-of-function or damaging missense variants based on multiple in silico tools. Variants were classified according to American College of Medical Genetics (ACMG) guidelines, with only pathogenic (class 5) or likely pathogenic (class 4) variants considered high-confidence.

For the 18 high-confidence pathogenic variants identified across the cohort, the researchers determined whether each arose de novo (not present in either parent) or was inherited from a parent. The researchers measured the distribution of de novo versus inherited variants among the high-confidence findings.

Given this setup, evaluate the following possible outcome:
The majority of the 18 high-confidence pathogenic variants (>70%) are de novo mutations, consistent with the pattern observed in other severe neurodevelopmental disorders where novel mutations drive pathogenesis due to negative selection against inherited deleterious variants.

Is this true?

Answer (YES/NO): YES